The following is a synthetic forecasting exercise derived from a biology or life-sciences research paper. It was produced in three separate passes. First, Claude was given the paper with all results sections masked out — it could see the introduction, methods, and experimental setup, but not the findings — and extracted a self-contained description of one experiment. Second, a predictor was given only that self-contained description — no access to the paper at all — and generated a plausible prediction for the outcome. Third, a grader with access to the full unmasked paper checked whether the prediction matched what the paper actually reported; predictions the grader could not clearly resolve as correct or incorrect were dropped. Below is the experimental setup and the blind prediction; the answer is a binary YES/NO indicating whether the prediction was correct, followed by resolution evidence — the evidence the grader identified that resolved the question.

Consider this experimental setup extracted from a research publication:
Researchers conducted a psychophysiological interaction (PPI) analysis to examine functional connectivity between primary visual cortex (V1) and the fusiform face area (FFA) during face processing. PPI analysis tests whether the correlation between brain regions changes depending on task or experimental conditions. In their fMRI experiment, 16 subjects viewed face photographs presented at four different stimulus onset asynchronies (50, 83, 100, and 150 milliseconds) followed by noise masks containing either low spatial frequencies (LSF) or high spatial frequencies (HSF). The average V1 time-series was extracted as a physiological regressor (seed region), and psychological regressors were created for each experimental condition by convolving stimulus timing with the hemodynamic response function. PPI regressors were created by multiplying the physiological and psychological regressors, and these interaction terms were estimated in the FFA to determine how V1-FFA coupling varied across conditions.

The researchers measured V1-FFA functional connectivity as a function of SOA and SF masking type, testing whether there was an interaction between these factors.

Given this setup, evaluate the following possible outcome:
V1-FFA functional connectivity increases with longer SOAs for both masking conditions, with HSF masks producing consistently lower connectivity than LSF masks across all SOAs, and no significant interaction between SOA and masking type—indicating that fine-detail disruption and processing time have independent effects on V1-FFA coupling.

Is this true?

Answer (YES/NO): NO